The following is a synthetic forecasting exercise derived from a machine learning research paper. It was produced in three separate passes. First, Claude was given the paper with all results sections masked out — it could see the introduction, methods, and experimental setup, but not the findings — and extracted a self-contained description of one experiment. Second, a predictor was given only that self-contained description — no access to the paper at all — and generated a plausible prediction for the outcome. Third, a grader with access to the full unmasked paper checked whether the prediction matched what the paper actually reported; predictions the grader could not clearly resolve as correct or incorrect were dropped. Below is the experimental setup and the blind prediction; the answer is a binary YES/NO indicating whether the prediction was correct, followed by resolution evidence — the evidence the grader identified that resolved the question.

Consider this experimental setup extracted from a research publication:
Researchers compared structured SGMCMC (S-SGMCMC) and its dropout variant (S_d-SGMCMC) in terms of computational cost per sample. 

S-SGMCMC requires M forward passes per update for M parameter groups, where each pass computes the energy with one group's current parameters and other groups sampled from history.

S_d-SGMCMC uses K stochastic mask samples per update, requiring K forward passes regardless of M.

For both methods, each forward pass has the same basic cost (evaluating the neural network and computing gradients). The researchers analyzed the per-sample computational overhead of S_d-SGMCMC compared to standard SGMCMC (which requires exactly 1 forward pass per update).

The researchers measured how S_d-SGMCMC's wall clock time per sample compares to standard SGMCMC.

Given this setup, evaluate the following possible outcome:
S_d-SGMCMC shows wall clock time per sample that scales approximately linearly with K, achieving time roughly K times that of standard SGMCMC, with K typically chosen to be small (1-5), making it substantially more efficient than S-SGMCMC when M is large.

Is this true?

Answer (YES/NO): NO